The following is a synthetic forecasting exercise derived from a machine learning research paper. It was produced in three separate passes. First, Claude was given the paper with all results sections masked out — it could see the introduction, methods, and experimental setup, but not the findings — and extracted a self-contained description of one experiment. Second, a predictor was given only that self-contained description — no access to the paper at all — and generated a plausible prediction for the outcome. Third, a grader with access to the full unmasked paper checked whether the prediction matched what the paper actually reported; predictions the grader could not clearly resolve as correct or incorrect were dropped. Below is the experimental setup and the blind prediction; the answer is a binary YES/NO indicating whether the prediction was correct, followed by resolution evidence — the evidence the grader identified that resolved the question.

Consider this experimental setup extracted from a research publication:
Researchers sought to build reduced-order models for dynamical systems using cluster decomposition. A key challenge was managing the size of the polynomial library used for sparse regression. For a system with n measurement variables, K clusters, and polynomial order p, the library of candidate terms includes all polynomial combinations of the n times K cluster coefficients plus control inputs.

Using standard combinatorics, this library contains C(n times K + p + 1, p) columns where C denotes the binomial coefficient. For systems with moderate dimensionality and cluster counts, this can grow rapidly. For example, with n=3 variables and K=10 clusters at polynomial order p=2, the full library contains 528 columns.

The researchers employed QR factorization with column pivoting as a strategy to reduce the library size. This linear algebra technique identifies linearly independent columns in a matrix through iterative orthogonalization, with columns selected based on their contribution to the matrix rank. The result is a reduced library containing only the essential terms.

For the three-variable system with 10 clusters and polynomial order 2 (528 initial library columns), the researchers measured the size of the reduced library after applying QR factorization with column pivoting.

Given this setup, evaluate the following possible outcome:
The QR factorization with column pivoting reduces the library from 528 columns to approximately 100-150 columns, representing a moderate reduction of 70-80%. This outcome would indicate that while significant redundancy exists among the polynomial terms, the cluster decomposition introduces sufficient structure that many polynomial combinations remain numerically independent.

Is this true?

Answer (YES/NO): NO